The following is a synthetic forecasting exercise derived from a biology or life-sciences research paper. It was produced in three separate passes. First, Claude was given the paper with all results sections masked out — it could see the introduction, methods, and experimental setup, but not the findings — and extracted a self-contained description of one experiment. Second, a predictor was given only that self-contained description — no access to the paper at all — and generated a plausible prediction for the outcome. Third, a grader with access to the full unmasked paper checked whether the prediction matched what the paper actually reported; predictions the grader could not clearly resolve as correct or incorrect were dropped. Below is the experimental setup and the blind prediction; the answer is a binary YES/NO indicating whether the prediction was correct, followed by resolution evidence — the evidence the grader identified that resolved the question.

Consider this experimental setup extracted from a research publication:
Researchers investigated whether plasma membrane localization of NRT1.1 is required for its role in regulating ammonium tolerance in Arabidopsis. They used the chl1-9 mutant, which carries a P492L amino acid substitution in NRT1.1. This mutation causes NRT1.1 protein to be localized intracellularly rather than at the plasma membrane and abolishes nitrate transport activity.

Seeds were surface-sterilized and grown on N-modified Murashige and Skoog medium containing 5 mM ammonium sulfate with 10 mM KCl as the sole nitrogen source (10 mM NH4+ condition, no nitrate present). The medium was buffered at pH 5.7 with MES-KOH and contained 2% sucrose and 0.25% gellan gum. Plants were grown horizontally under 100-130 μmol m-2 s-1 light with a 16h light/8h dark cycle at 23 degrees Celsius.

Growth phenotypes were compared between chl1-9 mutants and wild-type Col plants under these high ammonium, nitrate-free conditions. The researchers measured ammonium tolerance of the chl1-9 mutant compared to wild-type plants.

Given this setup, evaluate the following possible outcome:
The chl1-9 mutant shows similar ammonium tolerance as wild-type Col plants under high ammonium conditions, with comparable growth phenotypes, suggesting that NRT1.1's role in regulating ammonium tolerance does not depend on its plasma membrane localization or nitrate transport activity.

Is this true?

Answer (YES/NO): NO